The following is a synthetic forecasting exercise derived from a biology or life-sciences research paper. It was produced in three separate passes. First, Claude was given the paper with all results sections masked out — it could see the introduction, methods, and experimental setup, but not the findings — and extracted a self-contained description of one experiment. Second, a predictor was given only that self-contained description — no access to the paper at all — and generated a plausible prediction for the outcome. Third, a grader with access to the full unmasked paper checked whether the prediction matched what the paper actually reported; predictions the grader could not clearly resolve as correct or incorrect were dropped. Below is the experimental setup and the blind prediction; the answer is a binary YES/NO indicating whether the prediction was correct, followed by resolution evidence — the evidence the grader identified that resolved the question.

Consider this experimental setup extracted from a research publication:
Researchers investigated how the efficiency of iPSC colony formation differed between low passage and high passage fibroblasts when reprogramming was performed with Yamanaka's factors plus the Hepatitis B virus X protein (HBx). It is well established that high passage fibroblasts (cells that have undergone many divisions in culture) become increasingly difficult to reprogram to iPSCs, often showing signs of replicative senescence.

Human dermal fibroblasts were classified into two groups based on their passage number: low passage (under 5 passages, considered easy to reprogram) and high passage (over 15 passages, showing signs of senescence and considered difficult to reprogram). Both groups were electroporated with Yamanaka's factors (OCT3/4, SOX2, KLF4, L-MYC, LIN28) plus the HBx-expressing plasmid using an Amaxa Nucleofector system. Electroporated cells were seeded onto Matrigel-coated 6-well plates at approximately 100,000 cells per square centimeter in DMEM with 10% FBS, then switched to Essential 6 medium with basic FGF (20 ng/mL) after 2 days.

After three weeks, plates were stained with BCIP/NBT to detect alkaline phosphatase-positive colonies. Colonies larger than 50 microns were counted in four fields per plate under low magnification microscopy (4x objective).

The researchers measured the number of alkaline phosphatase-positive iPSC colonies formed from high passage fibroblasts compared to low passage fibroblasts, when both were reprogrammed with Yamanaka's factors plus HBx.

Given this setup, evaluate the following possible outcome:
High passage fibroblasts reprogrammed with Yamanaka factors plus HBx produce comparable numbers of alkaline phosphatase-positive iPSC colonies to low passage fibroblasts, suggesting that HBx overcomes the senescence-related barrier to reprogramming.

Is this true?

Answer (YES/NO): NO